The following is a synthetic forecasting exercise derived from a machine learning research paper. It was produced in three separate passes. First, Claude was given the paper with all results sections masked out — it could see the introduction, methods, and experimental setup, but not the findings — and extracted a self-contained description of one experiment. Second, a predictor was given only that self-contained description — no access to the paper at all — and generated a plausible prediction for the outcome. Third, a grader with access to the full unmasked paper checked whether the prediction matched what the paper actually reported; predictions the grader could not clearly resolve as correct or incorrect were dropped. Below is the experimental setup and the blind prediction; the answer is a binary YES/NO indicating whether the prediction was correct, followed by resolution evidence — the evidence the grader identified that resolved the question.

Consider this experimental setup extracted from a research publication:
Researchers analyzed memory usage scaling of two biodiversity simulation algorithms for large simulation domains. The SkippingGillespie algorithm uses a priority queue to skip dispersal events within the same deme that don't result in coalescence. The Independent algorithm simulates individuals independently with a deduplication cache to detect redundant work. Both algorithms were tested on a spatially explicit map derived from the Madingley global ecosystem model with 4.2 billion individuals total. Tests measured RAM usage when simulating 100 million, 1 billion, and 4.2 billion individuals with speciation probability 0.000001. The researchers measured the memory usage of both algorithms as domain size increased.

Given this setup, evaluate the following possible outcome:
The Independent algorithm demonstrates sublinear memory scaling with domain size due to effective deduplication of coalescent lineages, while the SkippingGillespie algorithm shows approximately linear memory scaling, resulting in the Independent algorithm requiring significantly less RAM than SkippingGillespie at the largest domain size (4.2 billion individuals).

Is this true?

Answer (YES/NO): YES